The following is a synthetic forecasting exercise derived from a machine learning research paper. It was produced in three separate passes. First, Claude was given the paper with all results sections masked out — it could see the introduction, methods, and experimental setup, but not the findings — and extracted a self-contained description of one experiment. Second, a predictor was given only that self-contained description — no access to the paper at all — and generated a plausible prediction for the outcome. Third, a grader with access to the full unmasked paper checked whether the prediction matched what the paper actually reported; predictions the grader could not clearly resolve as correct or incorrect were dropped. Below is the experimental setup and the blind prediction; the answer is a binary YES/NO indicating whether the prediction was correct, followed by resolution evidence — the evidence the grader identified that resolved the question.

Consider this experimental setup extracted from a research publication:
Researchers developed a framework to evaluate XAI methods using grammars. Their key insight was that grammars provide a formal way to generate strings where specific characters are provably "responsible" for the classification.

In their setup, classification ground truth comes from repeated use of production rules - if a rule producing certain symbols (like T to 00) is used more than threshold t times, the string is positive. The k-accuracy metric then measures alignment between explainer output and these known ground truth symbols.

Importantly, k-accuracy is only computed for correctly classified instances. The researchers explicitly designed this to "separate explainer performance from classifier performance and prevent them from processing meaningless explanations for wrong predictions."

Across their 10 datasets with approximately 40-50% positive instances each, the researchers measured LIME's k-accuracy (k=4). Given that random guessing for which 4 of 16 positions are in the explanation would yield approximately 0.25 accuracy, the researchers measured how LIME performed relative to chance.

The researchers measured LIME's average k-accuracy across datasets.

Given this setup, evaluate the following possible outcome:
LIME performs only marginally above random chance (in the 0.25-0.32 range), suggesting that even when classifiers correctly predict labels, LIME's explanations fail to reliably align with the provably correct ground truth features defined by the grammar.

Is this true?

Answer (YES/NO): NO